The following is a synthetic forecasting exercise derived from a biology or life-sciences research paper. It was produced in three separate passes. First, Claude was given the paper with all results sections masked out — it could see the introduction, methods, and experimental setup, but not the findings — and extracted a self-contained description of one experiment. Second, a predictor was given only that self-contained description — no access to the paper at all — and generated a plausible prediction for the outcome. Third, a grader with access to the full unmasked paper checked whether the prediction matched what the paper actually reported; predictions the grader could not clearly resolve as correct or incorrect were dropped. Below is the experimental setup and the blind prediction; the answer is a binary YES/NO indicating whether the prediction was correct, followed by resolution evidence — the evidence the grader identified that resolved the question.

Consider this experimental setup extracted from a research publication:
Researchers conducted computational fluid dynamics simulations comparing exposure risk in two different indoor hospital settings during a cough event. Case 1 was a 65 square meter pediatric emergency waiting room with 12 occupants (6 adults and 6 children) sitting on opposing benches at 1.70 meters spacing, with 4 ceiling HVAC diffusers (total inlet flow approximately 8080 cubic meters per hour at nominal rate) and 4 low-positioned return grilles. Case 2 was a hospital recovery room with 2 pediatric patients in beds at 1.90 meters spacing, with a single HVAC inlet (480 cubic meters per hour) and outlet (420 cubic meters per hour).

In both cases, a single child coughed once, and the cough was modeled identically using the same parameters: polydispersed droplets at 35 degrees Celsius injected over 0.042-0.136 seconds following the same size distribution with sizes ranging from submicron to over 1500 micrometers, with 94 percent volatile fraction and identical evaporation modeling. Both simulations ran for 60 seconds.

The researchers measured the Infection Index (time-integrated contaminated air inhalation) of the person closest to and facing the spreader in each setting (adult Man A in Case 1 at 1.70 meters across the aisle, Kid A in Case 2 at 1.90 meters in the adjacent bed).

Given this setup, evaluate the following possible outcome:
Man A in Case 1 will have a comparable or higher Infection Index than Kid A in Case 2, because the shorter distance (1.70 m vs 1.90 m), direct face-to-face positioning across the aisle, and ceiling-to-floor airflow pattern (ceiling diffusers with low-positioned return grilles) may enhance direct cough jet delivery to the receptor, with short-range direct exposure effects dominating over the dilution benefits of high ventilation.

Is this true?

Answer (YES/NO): YES